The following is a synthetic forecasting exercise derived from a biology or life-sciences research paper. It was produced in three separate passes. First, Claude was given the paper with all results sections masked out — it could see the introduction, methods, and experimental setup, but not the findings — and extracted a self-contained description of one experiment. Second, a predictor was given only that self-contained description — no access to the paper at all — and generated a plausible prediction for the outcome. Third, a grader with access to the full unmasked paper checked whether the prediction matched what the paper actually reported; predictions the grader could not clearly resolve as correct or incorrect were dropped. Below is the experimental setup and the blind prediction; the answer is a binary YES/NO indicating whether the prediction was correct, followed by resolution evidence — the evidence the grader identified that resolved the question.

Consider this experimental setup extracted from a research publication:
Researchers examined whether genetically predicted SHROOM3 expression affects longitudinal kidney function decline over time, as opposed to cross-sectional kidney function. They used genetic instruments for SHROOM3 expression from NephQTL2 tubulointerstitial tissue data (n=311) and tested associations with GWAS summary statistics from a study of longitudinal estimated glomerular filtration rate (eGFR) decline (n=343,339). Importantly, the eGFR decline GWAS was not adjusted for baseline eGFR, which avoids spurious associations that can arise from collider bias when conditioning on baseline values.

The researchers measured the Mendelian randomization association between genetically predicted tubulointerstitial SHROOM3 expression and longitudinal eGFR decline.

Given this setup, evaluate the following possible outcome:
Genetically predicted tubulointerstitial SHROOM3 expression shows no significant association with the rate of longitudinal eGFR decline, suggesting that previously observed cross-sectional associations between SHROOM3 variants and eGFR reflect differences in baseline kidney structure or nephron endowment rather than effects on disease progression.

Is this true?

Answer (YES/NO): YES